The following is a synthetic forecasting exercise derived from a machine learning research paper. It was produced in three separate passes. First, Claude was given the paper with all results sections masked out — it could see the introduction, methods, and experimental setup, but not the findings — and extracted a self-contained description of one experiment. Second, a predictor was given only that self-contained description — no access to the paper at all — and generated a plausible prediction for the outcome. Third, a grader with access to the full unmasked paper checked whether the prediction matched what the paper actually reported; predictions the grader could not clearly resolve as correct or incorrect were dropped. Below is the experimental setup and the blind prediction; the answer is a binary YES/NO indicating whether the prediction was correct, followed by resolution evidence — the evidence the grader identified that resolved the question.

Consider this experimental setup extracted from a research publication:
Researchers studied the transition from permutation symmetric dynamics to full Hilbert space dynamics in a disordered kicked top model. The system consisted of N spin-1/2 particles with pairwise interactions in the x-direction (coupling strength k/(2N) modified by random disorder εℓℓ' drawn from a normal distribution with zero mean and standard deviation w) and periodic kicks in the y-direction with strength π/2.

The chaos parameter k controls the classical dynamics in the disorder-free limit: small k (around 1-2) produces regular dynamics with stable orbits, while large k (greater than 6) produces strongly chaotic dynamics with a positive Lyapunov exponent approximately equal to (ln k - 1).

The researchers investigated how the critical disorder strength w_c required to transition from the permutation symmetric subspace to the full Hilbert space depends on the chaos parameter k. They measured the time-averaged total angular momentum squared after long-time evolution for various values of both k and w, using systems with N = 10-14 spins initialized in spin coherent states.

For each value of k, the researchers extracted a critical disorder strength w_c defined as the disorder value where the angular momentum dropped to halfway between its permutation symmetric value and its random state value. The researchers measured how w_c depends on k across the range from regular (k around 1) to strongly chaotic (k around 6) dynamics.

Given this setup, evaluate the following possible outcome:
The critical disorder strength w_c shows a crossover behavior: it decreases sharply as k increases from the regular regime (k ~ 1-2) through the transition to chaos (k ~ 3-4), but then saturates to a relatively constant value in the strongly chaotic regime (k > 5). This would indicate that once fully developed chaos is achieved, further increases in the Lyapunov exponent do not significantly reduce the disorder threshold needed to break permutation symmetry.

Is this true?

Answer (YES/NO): NO